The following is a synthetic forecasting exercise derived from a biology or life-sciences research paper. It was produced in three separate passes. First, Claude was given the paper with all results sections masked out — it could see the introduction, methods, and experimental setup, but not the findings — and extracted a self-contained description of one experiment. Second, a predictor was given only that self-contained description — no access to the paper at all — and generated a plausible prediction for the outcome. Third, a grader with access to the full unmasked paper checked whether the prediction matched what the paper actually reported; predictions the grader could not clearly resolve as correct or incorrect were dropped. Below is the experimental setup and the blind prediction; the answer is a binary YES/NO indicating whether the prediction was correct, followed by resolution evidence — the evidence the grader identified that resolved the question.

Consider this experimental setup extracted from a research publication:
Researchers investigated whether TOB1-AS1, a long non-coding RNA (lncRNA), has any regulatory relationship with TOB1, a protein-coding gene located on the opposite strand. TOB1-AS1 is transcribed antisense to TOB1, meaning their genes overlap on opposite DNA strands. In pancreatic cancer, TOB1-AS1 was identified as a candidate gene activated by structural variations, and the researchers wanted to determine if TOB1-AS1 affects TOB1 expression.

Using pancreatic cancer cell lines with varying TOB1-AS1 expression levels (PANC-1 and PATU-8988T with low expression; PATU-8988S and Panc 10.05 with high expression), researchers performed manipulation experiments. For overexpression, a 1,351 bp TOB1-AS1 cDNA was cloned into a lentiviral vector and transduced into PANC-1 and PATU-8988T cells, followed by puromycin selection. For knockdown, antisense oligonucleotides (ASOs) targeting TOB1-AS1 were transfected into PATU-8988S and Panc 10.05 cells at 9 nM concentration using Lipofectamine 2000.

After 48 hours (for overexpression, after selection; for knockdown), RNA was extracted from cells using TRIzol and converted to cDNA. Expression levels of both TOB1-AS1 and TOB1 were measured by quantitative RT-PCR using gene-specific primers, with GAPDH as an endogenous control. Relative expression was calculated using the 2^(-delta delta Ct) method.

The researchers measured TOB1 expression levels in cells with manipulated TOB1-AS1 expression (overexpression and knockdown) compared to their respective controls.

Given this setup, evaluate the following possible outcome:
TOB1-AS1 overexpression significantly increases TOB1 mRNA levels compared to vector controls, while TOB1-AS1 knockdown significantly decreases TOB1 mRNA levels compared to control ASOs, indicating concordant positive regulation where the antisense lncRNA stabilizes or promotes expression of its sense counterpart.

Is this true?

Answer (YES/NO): NO